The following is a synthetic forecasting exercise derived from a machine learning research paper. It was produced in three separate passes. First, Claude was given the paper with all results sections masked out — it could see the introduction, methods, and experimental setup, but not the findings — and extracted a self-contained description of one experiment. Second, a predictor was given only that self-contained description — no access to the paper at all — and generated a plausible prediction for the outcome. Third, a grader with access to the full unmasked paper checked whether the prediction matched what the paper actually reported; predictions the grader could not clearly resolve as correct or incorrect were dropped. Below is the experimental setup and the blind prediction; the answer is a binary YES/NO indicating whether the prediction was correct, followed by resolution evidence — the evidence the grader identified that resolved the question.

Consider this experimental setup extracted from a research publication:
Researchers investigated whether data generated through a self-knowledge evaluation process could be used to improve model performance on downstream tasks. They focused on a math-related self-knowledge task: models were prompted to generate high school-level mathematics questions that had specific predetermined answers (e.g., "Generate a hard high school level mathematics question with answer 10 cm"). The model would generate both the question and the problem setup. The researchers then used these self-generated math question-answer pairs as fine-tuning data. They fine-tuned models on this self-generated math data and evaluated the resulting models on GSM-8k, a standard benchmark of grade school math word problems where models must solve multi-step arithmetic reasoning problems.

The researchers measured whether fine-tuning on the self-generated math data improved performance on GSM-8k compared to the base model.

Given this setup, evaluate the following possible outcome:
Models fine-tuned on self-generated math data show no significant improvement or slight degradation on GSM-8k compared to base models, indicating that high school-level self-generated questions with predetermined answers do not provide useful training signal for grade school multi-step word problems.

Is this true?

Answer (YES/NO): NO